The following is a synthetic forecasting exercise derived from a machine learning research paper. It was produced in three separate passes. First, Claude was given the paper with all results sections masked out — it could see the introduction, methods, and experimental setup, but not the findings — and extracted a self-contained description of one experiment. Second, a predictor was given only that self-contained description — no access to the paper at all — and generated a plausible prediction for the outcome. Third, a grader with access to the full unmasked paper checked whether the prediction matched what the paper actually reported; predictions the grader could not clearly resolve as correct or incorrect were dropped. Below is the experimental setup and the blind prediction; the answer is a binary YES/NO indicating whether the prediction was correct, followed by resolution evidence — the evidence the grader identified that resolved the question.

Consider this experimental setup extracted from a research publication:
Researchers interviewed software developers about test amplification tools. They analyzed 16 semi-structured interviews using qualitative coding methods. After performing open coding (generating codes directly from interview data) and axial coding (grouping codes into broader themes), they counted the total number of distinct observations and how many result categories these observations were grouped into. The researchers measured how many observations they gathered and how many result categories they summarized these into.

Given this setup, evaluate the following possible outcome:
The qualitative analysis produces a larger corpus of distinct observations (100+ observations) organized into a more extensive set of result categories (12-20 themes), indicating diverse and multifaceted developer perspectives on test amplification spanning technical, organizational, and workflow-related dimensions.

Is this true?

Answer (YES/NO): NO